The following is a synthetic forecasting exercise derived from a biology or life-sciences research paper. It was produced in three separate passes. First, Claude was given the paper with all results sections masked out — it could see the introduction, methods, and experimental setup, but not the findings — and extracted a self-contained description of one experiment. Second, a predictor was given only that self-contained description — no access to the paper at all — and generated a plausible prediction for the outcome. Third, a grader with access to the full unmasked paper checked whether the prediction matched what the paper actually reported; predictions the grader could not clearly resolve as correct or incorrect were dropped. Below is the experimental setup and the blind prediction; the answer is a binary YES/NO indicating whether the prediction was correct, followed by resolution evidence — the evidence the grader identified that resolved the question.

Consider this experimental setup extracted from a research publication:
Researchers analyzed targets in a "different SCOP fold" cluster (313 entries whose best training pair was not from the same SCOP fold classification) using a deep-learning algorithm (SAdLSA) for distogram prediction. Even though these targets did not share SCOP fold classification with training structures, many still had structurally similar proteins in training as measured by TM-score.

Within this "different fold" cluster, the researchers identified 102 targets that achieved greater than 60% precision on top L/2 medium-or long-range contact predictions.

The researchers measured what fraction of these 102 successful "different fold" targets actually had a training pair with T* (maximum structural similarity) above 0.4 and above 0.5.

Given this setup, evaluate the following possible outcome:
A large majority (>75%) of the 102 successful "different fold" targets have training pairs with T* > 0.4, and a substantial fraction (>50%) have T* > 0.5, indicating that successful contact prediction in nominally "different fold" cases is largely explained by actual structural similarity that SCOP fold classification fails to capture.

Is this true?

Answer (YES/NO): YES